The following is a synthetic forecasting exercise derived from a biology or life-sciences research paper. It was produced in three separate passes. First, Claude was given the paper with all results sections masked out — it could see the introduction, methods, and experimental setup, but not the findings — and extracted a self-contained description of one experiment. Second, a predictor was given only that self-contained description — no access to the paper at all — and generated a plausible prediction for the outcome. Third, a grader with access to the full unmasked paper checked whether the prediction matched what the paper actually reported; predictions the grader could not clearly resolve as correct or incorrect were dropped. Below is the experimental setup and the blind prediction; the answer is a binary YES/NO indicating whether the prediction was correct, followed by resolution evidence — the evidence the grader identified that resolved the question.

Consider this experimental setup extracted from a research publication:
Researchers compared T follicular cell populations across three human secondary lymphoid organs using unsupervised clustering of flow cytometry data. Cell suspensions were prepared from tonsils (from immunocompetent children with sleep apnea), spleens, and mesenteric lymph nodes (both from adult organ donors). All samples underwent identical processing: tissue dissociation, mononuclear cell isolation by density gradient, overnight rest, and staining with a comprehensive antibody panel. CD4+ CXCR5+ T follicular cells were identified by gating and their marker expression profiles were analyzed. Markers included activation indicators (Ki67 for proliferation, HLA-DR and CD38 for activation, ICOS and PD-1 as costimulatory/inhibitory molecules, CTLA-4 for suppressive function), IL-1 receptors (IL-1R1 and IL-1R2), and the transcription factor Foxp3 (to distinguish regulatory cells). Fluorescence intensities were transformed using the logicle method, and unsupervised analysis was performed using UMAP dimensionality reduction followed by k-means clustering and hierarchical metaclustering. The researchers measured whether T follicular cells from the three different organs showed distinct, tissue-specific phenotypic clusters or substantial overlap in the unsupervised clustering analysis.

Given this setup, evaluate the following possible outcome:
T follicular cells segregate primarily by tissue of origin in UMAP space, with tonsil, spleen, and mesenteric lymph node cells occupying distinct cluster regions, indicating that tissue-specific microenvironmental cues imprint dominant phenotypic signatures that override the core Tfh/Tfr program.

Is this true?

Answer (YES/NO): NO